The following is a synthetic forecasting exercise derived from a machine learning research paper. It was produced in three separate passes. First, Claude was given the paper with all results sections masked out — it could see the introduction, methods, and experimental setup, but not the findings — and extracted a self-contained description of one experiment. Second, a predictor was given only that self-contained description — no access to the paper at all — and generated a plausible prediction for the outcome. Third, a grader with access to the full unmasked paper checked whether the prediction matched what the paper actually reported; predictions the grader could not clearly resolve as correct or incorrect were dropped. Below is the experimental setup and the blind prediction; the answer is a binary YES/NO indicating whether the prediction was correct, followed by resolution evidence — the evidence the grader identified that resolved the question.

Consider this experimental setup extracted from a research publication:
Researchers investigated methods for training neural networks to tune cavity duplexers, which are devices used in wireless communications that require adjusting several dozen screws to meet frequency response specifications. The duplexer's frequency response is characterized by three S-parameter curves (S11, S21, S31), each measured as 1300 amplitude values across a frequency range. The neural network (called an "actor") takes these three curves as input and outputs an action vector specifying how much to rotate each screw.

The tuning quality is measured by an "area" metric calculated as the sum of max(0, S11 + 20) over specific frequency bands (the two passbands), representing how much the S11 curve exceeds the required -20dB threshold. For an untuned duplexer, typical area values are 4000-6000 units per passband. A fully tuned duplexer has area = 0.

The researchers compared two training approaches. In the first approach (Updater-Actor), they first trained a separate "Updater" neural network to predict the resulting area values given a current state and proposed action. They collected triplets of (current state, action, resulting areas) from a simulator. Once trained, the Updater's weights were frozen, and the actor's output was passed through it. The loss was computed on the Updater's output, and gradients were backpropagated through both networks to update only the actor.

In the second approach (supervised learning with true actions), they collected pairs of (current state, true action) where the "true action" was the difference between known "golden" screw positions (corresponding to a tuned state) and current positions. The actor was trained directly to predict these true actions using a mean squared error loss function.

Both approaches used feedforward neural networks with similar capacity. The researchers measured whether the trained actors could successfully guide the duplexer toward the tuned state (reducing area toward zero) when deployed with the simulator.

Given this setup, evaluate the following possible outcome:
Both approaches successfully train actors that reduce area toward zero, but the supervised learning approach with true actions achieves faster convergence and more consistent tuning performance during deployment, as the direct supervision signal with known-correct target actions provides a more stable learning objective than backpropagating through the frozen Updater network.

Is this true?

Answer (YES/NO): NO